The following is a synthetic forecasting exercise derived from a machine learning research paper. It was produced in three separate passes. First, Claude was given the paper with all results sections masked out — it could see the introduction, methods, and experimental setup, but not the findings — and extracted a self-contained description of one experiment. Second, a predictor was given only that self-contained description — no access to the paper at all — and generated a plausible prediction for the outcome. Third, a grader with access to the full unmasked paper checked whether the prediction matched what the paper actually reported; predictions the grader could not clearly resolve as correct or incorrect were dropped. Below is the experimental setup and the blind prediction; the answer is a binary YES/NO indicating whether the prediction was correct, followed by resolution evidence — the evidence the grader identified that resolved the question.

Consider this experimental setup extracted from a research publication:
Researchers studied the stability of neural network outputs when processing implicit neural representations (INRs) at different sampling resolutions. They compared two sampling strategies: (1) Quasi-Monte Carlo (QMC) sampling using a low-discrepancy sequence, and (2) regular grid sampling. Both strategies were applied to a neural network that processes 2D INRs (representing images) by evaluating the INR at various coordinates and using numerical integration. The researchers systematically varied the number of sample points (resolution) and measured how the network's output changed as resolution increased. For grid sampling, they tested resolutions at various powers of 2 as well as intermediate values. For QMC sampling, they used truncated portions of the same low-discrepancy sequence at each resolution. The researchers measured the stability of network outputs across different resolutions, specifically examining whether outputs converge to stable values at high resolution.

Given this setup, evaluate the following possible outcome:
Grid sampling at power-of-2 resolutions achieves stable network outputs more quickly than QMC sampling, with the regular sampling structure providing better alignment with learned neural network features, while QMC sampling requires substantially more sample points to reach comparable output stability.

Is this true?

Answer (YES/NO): NO